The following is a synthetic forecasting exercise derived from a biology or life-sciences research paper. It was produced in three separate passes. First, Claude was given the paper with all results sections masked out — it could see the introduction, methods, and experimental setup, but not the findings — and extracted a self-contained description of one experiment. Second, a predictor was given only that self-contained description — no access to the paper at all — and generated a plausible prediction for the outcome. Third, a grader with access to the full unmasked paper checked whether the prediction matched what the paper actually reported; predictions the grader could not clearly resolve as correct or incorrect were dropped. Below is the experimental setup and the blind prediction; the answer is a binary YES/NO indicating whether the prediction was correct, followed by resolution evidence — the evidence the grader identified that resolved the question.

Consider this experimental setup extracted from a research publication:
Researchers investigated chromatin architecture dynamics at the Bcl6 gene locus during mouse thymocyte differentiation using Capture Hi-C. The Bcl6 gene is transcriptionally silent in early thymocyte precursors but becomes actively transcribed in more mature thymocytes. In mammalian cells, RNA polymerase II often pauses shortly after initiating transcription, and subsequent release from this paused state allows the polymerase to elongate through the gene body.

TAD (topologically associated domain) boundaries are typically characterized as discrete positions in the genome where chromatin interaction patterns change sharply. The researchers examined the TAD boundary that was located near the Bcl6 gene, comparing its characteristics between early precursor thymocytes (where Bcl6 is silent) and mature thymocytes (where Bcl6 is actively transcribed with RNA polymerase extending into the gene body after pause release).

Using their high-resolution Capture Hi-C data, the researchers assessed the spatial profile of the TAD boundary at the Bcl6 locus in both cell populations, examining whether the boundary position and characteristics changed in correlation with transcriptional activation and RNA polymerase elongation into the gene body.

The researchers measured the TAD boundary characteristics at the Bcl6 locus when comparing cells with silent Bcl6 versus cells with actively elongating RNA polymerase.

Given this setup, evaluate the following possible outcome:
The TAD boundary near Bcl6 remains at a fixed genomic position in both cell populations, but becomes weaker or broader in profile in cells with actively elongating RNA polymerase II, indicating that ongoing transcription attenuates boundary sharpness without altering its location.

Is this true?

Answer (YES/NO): YES